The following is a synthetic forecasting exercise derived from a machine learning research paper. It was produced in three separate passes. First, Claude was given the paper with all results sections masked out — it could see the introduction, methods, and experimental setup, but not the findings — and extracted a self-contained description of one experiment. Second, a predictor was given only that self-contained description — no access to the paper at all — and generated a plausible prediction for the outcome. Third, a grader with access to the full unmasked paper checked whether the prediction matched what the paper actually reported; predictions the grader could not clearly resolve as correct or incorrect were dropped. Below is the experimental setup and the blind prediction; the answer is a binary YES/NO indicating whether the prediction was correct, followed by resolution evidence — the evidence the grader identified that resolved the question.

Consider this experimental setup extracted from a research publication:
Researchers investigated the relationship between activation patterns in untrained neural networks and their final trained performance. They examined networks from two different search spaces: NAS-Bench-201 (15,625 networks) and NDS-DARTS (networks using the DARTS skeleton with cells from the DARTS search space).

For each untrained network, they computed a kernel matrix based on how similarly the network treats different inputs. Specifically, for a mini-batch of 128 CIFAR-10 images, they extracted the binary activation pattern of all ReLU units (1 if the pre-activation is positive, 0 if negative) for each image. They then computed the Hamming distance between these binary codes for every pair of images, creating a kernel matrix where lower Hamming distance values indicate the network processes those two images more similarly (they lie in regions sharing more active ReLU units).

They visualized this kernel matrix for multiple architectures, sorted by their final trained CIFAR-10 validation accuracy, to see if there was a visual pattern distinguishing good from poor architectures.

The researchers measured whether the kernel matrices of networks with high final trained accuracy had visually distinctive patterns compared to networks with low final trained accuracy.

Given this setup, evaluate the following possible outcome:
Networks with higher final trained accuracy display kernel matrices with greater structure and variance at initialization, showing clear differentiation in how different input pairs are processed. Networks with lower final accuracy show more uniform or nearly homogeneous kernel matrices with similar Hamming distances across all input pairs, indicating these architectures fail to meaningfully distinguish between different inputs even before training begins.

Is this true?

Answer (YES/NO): YES